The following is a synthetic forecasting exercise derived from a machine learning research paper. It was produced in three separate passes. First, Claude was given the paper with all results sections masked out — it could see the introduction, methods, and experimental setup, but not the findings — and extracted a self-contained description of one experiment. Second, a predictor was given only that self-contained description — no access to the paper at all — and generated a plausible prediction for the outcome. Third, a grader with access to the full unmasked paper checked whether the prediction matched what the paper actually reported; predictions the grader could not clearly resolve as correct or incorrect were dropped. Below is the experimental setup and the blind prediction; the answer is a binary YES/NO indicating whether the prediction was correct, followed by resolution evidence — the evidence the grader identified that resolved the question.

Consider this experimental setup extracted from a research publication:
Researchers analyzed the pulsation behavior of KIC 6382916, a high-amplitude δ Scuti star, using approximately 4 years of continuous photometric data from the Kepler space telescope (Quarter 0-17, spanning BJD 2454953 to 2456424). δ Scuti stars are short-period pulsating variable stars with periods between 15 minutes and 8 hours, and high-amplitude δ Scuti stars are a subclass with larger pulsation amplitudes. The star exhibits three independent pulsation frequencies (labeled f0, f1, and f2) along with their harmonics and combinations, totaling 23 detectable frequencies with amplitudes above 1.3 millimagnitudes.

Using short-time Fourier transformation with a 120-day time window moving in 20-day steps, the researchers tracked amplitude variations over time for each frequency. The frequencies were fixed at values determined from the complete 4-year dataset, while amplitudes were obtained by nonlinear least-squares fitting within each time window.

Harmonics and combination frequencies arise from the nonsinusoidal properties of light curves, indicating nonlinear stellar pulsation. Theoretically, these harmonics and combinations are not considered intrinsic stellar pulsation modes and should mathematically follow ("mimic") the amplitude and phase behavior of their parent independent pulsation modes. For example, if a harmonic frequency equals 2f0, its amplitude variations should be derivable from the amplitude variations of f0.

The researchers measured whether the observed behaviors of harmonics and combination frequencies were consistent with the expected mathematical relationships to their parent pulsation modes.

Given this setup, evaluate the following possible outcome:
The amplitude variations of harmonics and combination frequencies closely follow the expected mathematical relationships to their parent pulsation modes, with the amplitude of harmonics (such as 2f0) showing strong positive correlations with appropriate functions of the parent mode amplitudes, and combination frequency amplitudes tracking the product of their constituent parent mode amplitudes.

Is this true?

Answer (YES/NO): NO